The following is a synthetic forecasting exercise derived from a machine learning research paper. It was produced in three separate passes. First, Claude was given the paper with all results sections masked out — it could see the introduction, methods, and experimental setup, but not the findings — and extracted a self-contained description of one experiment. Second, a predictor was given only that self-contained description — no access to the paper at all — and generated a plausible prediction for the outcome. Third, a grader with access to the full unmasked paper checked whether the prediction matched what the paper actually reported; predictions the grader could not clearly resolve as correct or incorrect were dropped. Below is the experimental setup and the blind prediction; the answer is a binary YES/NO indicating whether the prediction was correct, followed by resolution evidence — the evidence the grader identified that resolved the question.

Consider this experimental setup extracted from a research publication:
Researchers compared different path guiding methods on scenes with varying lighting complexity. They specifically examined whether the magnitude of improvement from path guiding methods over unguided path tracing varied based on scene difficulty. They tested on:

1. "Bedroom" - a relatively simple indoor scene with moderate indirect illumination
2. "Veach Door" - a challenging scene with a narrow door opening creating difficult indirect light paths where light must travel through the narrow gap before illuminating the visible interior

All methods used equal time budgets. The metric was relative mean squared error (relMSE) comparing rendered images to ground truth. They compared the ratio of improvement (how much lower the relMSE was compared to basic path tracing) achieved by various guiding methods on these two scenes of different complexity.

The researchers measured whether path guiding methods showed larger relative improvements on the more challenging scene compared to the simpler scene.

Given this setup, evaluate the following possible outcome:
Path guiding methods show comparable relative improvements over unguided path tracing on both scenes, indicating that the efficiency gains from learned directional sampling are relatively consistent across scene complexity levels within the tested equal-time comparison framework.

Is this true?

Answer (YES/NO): NO